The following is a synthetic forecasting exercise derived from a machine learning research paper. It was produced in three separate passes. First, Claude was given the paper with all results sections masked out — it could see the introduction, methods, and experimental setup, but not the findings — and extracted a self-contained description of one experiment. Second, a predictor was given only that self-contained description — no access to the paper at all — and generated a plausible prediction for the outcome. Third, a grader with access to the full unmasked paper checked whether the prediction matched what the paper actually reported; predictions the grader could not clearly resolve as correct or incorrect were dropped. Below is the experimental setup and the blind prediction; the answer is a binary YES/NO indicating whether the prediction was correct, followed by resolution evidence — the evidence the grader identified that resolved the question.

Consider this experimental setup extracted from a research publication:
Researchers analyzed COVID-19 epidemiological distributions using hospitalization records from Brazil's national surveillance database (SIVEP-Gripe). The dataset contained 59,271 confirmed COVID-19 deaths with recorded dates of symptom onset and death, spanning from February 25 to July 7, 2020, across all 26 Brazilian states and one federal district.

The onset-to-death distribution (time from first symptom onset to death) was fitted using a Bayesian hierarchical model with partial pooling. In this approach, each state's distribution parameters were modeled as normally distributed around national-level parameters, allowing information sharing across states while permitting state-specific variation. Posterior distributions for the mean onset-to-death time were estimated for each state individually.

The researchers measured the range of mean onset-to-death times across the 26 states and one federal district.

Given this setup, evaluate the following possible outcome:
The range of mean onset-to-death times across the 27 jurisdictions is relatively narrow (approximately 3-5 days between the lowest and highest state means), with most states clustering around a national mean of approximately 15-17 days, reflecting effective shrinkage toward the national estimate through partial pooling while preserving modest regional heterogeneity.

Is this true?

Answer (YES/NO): NO